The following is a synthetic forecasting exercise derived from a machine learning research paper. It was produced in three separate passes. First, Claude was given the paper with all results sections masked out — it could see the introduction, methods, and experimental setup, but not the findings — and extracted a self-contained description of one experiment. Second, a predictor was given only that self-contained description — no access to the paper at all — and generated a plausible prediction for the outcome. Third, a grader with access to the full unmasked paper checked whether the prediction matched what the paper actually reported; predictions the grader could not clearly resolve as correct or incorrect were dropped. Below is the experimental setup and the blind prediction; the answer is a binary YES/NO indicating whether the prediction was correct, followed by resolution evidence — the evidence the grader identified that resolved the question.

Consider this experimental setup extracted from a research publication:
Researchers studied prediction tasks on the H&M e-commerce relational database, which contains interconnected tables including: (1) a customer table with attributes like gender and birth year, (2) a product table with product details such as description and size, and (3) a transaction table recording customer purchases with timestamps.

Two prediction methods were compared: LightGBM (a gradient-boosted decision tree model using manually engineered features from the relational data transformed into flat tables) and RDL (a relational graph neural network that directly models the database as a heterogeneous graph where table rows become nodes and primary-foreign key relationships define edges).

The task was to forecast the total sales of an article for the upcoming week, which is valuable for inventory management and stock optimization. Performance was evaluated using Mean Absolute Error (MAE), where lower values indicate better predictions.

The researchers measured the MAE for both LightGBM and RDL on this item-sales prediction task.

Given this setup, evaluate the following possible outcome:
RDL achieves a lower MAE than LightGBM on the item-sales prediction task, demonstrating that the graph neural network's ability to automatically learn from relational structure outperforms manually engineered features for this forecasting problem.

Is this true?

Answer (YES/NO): NO